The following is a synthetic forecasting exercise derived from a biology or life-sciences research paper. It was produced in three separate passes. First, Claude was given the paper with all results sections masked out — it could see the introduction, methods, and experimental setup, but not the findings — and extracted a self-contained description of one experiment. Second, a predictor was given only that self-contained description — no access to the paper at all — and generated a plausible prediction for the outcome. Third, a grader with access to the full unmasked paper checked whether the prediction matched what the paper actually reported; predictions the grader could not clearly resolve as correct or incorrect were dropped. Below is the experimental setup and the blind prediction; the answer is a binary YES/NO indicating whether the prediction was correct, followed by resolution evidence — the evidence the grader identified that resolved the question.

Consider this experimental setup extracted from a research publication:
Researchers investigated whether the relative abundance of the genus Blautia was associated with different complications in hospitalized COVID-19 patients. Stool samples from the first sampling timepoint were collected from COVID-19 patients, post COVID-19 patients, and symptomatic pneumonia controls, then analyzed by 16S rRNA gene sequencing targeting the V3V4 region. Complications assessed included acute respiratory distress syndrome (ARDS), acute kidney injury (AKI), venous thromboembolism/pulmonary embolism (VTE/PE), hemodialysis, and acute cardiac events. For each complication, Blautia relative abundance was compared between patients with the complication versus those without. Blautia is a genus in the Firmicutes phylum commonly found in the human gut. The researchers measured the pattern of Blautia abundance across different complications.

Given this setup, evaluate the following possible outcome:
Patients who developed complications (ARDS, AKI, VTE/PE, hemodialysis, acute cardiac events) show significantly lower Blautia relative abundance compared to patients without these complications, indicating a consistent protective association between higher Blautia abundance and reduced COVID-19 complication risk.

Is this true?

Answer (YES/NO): NO